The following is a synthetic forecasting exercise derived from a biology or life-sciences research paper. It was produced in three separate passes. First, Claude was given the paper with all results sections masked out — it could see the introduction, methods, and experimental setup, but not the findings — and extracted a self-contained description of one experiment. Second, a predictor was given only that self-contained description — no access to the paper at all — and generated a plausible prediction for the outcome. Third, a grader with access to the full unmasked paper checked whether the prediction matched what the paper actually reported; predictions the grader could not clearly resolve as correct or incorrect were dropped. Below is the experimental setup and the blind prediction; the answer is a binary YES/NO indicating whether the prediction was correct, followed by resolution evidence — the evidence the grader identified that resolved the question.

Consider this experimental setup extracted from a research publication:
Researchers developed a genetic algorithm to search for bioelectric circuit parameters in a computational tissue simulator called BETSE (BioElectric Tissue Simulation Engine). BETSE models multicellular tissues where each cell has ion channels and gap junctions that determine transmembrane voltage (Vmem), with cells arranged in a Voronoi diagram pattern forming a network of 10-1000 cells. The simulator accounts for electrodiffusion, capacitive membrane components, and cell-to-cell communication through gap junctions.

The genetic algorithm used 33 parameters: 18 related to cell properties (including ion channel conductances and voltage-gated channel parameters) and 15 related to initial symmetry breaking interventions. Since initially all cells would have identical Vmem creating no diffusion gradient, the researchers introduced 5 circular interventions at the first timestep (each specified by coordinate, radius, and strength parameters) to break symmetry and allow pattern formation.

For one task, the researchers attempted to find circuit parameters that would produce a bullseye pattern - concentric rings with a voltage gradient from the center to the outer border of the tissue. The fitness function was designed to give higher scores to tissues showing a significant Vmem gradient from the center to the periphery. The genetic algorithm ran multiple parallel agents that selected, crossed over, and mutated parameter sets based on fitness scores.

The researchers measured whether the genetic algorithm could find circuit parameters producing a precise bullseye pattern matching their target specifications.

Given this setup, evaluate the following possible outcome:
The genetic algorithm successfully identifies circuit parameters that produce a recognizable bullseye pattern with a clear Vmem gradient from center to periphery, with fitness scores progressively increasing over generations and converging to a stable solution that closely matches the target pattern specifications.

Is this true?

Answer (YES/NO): NO